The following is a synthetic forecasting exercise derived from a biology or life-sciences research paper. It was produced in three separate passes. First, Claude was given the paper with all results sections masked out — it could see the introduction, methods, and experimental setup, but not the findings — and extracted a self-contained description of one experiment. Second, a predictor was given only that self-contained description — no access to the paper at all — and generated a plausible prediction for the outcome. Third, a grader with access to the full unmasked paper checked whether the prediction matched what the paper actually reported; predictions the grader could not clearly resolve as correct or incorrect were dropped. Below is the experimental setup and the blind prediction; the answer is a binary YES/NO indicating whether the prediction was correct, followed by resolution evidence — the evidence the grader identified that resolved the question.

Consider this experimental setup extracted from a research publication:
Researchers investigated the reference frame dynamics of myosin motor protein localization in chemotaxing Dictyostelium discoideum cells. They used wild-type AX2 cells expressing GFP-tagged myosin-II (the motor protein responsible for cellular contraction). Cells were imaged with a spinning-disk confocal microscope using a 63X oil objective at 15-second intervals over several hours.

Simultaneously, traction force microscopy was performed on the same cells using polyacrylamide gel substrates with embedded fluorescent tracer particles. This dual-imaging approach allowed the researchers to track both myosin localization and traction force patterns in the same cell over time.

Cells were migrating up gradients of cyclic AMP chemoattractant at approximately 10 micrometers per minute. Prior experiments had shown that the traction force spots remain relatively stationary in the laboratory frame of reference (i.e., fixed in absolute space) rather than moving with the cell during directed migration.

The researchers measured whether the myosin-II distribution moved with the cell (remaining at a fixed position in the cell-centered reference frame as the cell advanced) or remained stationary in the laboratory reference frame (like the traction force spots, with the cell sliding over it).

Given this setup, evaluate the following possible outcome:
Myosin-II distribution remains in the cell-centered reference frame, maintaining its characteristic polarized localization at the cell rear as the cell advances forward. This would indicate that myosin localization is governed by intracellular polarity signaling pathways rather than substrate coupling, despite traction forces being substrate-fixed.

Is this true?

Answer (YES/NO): NO